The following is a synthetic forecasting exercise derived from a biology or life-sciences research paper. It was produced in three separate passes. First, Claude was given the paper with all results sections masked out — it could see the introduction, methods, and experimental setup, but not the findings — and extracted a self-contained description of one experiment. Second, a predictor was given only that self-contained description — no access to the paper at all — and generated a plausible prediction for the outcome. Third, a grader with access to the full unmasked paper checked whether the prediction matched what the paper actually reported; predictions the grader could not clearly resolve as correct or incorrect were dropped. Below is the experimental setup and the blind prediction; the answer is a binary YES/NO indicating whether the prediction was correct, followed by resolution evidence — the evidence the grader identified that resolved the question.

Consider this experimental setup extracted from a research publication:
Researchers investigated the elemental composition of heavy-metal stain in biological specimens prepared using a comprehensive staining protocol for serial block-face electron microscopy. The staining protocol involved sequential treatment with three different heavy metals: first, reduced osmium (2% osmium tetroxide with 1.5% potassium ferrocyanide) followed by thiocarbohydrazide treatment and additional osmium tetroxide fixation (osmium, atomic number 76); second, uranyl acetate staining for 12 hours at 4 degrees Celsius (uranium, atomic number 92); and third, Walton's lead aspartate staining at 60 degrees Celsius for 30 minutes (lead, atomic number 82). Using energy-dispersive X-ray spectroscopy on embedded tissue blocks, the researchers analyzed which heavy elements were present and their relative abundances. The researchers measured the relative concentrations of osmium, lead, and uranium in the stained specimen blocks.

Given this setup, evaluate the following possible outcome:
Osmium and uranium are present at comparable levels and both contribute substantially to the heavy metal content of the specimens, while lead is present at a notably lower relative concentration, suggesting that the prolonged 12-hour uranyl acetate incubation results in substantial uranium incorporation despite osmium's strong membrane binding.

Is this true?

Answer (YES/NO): NO